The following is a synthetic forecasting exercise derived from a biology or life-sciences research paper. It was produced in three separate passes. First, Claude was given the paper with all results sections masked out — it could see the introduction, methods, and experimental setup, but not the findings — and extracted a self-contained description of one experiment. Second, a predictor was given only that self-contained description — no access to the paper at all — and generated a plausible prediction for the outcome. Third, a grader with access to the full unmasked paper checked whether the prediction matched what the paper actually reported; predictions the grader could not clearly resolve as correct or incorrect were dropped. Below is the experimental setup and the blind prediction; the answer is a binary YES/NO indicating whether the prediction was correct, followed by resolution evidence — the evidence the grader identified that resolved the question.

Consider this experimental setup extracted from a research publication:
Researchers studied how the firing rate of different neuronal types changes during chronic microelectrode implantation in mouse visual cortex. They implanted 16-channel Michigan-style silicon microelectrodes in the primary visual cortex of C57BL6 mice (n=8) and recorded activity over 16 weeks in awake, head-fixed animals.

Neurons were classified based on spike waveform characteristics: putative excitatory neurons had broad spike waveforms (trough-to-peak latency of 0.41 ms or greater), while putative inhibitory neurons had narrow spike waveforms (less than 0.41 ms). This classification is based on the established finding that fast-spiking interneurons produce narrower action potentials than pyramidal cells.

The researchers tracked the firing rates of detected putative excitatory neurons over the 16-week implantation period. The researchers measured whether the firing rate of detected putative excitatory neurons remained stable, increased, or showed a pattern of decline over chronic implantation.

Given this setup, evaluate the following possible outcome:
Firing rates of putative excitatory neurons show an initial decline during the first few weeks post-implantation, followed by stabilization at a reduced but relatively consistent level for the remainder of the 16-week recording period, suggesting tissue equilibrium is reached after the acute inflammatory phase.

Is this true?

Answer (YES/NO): NO